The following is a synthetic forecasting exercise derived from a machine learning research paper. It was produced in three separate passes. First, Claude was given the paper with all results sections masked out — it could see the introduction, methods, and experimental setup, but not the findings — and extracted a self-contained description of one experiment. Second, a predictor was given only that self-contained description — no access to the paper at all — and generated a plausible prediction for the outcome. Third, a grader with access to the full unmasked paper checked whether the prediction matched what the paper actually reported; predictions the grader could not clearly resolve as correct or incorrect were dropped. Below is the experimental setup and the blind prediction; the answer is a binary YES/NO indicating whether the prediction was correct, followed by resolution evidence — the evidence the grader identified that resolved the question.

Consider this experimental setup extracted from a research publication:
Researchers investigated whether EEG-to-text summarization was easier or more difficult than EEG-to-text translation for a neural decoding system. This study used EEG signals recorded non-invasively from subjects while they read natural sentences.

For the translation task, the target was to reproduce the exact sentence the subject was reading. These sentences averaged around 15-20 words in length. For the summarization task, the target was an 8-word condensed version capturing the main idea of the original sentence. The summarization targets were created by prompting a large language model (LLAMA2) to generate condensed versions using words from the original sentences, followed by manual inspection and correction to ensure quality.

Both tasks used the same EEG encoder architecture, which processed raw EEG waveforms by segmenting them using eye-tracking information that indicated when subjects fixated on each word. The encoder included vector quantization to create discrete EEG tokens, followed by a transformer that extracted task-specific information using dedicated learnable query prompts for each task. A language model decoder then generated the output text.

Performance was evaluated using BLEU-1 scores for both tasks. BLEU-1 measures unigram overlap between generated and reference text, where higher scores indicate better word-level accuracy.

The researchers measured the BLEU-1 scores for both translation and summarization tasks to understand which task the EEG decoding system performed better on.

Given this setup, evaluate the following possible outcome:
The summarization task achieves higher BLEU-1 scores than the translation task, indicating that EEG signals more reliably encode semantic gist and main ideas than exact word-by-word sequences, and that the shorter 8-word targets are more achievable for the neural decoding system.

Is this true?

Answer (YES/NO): NO